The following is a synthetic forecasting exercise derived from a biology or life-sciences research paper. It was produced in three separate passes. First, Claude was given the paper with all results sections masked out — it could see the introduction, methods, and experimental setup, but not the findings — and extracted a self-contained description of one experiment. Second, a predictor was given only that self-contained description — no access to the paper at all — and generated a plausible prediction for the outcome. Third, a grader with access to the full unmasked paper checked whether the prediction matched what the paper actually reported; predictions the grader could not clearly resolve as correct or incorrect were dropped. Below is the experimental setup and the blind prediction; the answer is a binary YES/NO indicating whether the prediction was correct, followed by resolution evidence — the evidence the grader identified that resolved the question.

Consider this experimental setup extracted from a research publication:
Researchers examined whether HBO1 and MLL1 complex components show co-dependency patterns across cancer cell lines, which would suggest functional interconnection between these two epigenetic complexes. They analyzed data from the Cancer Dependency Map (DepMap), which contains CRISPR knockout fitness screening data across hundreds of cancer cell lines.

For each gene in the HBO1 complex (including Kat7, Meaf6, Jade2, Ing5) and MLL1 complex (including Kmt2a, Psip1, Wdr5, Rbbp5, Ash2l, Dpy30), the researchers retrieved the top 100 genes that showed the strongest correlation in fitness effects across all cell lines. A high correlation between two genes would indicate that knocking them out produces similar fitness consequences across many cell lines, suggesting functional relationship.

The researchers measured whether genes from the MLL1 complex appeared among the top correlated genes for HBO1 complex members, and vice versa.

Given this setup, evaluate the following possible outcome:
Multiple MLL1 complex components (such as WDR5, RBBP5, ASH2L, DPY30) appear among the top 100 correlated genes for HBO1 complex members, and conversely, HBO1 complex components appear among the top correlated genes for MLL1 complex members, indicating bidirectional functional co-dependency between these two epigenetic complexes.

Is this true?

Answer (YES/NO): YES